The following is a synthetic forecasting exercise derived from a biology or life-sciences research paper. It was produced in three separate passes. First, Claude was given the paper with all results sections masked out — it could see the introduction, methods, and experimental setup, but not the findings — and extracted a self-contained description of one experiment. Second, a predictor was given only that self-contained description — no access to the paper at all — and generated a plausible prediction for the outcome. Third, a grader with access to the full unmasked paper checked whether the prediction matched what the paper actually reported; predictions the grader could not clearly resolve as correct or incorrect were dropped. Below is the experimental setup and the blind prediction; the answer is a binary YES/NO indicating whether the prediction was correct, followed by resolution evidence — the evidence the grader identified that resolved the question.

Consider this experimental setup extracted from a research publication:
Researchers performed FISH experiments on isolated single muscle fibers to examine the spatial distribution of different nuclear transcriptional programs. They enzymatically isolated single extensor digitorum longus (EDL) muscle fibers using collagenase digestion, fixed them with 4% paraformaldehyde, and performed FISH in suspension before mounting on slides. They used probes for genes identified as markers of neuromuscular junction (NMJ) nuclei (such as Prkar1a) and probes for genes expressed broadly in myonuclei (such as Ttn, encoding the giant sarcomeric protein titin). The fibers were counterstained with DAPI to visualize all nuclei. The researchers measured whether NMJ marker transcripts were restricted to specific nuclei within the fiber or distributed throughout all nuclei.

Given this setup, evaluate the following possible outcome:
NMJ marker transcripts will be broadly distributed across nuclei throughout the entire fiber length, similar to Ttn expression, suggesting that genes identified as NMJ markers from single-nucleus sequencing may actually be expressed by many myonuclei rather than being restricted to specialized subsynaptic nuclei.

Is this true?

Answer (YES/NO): NO